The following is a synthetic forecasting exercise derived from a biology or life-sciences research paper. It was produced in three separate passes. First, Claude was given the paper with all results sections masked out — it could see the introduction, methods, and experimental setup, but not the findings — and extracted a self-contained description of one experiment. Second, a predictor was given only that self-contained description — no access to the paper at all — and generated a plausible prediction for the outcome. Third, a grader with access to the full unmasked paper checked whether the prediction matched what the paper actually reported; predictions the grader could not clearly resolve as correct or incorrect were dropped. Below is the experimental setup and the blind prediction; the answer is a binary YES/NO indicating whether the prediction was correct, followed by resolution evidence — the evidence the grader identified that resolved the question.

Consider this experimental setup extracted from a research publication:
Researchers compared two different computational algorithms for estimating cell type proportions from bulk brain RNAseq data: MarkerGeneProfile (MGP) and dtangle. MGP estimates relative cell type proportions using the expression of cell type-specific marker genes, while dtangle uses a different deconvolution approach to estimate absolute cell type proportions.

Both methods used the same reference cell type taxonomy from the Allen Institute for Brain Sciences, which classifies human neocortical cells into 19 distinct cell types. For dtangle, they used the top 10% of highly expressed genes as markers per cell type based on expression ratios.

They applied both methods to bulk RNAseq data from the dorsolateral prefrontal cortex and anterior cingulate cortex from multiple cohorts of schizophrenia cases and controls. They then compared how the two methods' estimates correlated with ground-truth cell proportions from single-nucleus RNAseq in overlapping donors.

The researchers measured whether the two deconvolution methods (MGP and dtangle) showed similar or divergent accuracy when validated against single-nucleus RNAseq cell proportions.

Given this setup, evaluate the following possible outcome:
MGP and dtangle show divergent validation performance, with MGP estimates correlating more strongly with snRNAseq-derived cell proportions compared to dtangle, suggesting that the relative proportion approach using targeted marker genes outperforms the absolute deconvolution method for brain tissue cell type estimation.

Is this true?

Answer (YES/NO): NO